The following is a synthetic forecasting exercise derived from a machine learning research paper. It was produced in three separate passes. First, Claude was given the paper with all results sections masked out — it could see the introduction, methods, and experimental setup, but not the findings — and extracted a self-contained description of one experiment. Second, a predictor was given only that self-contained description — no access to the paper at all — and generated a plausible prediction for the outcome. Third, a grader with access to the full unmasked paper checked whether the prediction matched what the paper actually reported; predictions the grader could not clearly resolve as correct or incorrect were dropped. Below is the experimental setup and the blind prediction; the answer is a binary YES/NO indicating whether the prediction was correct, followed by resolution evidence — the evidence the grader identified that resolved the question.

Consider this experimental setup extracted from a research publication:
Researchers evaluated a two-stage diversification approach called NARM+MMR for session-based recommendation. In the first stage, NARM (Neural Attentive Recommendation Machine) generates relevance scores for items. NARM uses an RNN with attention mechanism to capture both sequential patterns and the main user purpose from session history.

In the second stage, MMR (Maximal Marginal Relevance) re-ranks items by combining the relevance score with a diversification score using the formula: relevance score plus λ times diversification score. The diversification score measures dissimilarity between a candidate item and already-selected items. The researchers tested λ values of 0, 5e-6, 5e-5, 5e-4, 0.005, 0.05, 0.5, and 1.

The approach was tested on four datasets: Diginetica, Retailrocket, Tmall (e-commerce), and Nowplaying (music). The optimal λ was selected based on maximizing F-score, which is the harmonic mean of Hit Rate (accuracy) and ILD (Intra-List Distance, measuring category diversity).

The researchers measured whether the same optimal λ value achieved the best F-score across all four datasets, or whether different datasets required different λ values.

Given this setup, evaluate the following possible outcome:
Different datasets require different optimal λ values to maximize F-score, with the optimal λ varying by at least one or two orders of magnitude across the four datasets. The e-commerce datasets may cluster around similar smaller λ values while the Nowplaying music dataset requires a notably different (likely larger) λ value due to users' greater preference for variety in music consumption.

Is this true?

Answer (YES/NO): NO